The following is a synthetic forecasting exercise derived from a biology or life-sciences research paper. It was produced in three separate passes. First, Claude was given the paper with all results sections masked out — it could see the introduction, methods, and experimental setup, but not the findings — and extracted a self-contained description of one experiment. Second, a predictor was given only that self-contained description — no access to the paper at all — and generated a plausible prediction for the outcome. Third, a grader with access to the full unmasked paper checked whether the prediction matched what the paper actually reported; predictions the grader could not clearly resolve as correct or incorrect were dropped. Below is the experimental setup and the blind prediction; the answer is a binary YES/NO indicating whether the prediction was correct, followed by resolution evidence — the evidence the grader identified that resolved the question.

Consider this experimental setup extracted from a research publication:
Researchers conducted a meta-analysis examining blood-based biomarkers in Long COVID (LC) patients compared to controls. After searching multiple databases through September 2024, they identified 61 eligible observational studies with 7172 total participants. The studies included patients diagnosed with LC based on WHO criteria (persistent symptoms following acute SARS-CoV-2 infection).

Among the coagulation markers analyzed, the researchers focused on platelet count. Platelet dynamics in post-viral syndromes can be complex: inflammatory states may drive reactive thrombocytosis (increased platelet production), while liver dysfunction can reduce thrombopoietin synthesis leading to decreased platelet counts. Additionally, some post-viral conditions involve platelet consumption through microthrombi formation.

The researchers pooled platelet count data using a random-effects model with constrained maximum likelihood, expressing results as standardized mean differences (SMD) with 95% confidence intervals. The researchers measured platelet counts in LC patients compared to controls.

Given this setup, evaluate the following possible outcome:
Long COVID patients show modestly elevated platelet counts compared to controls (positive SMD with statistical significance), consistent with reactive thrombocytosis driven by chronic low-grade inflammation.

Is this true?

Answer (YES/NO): NO